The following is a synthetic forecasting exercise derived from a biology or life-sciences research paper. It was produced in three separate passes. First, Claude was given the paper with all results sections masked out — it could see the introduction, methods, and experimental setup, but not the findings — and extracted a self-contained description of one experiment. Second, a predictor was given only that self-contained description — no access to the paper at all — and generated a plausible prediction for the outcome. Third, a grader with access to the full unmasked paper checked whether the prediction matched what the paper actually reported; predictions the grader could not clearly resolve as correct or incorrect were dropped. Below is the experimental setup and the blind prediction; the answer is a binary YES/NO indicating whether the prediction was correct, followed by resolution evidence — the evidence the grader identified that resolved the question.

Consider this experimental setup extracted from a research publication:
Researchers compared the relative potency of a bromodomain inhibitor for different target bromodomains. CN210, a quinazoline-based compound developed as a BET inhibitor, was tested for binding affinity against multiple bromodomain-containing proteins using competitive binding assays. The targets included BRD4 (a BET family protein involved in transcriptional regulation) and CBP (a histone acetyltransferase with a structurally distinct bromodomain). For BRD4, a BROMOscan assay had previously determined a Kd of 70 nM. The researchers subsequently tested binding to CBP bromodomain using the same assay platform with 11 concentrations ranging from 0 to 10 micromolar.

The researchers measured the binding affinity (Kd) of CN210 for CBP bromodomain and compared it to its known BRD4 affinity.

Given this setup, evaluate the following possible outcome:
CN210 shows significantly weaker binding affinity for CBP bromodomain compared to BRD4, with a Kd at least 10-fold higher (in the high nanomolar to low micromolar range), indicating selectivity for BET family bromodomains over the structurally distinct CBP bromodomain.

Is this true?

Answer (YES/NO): NO